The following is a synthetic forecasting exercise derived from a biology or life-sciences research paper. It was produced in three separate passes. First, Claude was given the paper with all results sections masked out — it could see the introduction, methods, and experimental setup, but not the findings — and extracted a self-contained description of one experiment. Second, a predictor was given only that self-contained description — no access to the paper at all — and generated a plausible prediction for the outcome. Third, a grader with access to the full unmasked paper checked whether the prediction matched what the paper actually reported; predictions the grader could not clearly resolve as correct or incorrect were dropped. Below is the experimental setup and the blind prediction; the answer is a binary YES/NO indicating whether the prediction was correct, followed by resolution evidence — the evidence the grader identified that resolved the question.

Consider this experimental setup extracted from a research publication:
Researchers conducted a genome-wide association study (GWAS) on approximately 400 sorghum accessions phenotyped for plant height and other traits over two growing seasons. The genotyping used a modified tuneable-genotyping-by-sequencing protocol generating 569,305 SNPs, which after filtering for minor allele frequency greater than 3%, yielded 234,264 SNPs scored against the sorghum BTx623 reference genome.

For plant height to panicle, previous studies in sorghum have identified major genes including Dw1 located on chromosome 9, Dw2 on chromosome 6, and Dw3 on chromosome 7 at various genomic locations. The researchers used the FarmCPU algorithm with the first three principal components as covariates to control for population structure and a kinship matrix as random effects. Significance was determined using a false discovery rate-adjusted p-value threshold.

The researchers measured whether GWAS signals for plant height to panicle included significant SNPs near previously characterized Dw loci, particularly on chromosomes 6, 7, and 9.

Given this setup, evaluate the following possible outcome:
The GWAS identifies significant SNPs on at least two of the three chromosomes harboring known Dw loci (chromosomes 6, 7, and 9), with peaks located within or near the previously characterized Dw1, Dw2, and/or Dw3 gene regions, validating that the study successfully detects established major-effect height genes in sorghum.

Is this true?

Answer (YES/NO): YES